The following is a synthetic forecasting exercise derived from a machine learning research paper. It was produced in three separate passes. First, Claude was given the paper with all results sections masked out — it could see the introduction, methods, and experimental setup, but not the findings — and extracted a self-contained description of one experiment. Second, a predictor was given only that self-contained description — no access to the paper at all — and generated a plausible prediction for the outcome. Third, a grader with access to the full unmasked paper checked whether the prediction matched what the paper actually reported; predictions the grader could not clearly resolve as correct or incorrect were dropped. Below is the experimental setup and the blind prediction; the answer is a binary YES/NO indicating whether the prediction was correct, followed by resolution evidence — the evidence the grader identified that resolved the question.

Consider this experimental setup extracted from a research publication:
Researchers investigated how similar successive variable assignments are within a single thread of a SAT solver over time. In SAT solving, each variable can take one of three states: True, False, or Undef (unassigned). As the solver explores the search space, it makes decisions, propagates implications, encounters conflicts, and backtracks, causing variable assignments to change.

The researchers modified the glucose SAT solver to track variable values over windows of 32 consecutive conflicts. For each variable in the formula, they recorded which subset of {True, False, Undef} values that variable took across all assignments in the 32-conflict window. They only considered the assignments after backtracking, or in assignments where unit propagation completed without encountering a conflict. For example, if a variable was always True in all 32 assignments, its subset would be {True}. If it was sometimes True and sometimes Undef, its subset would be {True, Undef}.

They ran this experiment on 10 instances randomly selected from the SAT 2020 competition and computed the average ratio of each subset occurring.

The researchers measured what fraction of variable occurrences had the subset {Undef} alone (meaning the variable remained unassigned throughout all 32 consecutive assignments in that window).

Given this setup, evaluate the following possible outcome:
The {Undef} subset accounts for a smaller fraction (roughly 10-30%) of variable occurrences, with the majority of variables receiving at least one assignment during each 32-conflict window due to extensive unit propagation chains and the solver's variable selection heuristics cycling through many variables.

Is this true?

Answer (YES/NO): NO